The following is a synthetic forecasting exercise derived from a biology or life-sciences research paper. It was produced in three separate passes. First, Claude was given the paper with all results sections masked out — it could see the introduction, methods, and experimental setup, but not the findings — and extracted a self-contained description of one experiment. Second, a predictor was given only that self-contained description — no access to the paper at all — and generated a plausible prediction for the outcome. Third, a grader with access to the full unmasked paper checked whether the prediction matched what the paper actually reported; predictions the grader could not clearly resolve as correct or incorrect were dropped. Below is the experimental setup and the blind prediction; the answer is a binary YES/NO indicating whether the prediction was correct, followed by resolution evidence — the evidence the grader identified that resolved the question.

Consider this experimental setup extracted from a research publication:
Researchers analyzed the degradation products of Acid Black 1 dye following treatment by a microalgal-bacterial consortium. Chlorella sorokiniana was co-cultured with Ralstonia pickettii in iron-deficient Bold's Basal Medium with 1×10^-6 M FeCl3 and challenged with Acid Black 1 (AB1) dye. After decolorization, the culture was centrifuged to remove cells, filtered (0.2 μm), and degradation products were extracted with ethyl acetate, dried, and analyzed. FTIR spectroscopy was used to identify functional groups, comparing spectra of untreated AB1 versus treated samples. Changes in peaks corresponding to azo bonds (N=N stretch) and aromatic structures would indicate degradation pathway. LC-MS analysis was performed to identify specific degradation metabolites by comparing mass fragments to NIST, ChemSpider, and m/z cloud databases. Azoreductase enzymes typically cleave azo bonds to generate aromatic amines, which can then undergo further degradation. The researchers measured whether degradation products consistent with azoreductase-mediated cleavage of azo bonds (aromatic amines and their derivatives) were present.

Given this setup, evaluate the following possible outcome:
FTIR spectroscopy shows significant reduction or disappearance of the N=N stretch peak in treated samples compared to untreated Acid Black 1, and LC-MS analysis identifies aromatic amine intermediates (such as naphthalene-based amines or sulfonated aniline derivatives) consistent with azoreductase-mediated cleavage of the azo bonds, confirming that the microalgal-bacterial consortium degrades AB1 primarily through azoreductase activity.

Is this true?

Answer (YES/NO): YES